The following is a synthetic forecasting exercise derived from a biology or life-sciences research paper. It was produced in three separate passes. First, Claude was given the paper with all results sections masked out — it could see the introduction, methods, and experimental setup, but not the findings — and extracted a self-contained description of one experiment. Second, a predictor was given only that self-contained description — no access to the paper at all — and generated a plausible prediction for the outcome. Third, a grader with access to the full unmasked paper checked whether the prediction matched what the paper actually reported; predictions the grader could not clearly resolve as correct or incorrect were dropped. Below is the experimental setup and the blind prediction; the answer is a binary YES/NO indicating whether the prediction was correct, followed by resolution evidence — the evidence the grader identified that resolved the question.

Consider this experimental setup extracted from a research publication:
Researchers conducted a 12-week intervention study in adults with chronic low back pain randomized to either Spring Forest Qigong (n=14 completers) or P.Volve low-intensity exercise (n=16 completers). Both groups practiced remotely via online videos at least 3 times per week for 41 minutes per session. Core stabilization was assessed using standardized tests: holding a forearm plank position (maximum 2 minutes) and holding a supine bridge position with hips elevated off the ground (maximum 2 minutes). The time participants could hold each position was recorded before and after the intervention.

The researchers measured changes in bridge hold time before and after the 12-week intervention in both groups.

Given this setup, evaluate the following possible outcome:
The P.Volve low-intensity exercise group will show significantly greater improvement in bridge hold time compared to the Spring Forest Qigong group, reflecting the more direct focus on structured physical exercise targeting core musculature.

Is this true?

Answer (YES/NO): NO